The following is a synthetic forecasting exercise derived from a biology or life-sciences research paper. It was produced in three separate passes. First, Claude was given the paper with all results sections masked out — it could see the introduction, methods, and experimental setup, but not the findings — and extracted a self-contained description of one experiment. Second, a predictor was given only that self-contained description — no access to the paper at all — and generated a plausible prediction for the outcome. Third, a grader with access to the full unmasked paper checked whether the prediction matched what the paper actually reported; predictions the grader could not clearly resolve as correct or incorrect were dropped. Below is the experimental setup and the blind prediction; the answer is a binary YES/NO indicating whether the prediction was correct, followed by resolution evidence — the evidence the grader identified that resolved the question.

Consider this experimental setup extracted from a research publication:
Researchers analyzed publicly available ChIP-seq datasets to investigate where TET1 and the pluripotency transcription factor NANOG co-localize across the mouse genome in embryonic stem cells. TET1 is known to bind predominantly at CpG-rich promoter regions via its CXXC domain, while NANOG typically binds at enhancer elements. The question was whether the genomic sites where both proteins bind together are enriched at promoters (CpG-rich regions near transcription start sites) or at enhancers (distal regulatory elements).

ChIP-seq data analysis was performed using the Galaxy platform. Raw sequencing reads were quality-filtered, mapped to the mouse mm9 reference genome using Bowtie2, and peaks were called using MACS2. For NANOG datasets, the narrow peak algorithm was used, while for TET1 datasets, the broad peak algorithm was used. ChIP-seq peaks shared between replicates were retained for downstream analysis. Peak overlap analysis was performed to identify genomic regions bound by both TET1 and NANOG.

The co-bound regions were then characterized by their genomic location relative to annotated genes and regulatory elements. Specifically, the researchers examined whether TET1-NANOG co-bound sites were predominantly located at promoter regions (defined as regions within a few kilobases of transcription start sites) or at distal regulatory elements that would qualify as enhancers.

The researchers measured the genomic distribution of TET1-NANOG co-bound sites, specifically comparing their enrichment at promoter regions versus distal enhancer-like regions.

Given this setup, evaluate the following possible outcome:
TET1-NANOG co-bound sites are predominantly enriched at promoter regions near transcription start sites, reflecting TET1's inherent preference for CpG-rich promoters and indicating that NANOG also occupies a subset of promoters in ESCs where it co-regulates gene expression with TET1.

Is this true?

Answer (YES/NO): NO